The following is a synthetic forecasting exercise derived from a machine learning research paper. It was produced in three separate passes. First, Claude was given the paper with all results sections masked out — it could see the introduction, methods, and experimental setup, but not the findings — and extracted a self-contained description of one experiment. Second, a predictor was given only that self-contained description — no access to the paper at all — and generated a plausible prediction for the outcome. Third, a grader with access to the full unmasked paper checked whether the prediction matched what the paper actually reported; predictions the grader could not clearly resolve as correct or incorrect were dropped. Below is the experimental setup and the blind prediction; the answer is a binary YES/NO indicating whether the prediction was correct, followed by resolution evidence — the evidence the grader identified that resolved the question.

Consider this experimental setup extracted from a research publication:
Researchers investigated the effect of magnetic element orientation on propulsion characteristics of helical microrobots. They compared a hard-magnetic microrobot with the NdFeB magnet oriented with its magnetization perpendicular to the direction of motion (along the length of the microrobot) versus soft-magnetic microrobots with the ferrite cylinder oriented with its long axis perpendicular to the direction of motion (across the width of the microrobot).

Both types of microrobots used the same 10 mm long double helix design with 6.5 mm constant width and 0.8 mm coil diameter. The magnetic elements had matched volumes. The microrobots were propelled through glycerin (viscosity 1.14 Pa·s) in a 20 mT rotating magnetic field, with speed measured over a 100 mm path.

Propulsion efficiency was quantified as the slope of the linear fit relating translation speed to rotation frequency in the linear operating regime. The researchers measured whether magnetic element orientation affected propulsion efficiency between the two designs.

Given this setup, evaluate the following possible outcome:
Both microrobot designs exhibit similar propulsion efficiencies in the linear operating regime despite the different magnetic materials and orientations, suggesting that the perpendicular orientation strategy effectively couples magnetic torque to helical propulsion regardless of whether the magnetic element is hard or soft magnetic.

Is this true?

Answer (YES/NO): YES